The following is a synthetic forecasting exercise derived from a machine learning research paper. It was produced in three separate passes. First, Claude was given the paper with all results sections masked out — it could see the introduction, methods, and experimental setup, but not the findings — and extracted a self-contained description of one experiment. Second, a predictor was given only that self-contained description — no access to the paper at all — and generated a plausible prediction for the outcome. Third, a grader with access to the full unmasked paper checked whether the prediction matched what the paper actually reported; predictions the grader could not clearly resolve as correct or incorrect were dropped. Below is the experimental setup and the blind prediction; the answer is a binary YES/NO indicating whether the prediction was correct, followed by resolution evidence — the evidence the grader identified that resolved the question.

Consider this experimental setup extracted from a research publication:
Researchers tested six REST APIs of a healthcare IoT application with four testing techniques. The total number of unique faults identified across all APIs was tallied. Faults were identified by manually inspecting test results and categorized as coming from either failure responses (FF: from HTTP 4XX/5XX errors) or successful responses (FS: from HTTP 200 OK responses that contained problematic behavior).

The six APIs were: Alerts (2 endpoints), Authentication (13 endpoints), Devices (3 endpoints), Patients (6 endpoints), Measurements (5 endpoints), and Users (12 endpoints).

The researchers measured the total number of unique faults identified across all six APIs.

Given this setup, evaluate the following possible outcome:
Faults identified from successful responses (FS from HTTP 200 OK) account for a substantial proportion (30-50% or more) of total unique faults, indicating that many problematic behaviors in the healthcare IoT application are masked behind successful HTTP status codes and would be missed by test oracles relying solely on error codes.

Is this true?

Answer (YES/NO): YES